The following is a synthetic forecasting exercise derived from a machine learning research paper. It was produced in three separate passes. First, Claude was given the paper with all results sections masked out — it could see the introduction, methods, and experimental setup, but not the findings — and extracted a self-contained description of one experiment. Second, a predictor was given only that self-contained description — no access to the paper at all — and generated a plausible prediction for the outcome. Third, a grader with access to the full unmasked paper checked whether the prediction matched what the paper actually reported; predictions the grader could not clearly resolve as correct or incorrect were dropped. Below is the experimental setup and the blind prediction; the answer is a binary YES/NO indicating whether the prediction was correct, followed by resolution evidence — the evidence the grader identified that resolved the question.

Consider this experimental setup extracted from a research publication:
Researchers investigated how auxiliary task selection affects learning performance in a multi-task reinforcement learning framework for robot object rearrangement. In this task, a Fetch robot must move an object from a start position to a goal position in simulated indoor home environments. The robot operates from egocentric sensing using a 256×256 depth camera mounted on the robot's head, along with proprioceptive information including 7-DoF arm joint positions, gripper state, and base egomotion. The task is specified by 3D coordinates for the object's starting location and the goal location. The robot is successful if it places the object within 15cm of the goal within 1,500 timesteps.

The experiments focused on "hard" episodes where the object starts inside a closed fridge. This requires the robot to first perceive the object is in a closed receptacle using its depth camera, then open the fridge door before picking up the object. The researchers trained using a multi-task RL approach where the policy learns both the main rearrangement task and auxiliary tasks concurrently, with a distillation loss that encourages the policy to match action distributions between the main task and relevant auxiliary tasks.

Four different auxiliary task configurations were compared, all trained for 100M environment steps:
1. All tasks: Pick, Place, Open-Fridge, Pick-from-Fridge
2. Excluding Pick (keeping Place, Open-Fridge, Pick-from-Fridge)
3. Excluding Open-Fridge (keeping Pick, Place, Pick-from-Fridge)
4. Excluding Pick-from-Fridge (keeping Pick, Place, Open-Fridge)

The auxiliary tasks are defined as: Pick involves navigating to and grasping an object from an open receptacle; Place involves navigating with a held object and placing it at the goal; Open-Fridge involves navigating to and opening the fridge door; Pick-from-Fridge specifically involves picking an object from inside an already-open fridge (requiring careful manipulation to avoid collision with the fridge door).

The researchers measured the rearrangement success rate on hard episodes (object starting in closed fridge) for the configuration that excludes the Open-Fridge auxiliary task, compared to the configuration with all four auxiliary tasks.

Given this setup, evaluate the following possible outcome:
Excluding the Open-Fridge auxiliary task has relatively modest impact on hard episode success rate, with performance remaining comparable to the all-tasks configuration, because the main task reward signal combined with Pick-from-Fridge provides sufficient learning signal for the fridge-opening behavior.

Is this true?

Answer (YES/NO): NO